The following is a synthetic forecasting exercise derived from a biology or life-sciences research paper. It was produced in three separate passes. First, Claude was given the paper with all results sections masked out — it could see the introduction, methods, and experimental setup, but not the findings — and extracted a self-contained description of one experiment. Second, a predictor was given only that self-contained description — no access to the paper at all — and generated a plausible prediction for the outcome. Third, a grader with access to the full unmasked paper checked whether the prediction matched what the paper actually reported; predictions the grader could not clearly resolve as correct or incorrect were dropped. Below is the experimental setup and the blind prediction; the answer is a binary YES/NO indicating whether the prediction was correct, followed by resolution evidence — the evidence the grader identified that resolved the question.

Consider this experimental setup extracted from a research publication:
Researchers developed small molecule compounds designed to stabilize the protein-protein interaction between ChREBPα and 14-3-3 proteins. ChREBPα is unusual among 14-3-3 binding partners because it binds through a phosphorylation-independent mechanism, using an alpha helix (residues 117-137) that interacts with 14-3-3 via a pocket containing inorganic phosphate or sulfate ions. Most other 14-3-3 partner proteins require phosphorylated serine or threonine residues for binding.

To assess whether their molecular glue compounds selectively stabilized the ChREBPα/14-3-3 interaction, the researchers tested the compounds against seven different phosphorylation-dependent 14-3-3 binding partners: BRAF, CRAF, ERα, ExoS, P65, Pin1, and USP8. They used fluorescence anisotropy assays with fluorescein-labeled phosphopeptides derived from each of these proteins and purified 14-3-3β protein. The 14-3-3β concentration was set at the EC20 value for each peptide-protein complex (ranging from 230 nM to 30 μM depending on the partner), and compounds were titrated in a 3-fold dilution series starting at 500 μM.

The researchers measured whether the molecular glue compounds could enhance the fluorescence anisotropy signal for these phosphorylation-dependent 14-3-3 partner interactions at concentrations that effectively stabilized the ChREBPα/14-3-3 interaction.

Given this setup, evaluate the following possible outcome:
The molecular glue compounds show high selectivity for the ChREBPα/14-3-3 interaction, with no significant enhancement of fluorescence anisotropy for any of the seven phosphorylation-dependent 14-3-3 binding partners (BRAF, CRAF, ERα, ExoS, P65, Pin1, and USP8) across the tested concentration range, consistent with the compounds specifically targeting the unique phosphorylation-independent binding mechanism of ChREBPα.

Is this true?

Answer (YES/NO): YES